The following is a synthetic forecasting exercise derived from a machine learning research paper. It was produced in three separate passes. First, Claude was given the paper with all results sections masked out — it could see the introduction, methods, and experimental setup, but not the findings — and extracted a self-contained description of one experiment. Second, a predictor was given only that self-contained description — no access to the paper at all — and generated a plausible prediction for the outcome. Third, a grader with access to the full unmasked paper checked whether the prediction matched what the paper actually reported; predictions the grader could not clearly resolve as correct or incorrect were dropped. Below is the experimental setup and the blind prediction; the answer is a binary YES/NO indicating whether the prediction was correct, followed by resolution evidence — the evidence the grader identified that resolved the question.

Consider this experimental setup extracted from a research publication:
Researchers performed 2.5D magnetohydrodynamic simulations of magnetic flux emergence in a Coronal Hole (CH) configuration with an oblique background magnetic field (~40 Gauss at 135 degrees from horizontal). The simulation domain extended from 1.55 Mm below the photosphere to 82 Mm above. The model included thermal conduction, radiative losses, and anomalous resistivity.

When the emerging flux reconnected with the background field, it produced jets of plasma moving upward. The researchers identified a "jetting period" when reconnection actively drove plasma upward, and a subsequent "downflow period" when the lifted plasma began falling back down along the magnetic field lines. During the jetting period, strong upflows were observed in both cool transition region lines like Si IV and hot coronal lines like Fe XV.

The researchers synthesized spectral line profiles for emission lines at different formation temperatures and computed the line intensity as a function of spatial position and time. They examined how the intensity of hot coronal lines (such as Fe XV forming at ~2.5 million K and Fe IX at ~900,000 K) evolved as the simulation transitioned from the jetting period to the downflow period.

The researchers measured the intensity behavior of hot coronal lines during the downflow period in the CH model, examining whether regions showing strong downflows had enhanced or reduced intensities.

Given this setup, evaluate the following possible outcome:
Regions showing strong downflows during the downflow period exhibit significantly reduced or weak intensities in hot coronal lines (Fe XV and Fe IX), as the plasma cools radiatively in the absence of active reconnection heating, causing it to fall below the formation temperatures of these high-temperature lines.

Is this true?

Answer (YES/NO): NO